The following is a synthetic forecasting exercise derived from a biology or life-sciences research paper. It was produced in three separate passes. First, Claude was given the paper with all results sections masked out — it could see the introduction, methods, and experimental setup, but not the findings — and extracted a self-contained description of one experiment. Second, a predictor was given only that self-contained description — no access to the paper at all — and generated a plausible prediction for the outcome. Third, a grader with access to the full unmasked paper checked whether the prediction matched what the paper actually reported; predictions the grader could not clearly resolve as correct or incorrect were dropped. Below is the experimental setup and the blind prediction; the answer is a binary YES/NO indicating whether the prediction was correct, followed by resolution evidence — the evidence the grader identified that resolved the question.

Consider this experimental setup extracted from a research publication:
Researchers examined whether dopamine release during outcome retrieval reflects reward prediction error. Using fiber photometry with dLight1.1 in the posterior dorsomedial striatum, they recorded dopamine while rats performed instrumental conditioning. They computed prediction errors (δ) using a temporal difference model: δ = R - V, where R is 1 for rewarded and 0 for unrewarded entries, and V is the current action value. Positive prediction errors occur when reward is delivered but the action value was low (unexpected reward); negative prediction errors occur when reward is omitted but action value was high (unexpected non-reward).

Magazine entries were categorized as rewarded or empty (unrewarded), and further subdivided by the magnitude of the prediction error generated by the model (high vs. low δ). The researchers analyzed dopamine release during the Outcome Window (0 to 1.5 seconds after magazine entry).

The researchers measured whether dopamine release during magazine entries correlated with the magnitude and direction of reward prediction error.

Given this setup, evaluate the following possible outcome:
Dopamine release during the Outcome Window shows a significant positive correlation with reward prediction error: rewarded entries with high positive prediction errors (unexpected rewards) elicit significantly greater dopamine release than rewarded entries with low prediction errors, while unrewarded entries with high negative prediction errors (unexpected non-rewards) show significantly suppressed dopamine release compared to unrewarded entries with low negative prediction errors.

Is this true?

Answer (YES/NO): NO